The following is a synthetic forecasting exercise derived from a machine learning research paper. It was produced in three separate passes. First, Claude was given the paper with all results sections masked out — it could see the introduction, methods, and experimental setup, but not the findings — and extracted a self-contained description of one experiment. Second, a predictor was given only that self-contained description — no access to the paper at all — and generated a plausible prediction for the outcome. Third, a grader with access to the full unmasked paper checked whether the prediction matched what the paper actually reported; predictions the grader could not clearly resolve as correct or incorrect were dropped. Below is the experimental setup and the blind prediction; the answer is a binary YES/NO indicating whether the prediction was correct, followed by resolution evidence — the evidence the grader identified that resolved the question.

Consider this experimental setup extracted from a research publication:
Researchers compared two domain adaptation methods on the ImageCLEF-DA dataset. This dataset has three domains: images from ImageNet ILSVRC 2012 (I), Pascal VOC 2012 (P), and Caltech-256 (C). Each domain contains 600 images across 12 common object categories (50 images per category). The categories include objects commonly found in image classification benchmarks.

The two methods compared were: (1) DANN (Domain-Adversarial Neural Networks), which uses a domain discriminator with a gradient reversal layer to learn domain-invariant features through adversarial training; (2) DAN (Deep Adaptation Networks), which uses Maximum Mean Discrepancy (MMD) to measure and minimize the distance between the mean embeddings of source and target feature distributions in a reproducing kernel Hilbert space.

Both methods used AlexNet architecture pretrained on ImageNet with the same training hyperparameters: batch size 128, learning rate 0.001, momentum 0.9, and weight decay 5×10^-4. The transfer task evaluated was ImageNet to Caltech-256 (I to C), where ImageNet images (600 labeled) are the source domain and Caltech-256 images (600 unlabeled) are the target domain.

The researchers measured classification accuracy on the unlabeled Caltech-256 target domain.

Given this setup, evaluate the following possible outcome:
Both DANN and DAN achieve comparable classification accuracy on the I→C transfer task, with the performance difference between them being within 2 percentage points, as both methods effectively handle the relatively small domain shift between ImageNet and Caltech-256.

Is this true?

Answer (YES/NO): YES